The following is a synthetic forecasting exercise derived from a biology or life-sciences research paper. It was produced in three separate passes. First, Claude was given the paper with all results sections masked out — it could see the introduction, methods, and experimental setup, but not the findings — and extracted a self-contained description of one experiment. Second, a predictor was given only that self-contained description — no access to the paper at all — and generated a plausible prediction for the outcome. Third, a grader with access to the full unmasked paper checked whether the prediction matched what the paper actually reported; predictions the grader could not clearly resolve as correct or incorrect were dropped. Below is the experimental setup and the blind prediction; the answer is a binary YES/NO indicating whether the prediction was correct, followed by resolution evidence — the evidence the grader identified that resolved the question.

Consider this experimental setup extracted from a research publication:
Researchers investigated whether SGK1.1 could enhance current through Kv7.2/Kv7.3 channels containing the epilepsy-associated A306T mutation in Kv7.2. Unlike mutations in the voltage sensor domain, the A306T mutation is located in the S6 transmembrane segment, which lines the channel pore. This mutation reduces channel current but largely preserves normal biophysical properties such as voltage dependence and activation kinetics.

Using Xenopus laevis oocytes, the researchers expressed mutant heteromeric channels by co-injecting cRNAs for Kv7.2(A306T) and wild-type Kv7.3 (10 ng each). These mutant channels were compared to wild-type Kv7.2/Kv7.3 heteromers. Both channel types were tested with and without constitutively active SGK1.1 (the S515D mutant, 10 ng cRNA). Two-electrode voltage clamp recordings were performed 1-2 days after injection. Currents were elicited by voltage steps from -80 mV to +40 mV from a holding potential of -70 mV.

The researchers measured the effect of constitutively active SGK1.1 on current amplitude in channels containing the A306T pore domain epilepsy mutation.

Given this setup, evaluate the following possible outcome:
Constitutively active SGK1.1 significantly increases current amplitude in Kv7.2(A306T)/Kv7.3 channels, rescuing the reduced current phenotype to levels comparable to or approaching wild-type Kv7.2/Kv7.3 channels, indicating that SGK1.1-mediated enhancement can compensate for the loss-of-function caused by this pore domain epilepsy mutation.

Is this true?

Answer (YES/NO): NO